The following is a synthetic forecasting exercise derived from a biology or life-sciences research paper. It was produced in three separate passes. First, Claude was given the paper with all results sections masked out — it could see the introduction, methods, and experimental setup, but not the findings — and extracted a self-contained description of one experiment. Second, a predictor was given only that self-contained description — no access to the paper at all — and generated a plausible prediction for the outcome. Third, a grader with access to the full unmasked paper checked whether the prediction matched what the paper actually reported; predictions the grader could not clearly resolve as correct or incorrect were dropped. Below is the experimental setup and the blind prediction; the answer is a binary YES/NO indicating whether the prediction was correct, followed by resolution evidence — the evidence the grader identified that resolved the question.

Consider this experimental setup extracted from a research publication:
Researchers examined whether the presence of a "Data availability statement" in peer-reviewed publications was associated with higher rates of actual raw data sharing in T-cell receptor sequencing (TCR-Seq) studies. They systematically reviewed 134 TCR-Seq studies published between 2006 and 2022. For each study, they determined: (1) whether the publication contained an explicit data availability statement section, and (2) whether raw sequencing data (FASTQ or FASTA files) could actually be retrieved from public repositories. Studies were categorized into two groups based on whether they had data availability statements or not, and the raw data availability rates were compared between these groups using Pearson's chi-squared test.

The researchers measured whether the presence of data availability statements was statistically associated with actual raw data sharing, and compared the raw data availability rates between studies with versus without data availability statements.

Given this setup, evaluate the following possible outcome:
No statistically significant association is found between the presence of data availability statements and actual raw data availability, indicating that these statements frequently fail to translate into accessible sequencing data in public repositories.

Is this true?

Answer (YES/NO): NO